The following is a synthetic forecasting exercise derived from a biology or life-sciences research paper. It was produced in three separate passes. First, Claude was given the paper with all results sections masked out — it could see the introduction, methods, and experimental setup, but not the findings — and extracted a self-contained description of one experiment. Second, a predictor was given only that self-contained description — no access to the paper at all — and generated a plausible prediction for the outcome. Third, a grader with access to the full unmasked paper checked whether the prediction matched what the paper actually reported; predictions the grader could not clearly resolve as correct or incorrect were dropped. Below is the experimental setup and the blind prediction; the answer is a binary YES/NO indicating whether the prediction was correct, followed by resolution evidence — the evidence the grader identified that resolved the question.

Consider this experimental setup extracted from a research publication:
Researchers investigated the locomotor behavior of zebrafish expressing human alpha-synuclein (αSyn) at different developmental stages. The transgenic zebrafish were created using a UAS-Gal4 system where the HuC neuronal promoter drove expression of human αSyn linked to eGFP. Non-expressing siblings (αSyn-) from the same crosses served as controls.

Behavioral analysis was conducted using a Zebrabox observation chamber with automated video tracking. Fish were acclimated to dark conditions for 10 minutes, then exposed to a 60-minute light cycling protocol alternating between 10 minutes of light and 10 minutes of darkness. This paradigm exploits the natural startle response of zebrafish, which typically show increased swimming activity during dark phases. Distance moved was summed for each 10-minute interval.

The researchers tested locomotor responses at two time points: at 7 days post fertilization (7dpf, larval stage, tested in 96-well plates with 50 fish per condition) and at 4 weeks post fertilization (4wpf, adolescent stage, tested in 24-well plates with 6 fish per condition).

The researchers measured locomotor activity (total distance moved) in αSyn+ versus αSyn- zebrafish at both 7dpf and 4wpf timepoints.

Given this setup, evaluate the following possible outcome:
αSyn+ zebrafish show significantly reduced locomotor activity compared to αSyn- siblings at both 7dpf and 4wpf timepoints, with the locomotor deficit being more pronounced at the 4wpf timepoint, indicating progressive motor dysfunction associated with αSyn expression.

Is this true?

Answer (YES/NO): NO